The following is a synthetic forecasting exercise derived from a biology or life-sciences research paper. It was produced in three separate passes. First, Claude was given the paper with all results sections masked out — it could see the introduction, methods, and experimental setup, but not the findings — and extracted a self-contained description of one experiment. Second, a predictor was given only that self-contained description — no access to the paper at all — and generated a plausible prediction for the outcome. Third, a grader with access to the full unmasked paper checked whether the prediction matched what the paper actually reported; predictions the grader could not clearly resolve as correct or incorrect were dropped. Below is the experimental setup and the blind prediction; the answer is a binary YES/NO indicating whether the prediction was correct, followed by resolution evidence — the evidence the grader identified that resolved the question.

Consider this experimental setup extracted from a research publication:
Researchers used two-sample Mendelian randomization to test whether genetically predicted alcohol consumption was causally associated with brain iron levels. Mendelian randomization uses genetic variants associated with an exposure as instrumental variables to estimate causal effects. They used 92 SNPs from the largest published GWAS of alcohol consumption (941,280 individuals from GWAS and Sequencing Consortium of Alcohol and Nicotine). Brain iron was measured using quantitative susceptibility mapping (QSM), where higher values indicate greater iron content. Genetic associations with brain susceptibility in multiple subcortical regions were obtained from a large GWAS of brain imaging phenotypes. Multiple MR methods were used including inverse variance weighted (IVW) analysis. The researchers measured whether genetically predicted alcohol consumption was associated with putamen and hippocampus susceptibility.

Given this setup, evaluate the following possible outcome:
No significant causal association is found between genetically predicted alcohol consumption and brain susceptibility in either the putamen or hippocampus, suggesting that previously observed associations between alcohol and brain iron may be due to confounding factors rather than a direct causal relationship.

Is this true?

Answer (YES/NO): NO